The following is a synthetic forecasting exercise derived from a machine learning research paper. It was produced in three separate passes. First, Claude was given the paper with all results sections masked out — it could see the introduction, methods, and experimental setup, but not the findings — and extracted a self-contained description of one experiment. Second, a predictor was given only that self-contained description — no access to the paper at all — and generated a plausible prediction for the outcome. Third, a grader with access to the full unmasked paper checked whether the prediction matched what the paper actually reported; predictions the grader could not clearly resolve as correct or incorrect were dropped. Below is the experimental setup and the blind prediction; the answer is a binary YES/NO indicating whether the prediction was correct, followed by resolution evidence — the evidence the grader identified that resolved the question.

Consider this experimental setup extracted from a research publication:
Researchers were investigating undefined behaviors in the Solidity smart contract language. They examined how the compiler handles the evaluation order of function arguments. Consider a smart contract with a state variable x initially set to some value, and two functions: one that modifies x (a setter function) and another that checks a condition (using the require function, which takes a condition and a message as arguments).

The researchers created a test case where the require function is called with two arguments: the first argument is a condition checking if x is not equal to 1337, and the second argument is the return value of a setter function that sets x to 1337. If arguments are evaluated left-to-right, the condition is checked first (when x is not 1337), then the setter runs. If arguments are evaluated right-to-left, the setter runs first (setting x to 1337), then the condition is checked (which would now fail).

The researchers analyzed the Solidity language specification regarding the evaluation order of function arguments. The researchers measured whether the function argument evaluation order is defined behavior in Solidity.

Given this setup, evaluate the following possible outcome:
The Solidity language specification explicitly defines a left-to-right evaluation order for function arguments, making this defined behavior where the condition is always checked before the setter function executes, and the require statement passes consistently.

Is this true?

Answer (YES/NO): NO